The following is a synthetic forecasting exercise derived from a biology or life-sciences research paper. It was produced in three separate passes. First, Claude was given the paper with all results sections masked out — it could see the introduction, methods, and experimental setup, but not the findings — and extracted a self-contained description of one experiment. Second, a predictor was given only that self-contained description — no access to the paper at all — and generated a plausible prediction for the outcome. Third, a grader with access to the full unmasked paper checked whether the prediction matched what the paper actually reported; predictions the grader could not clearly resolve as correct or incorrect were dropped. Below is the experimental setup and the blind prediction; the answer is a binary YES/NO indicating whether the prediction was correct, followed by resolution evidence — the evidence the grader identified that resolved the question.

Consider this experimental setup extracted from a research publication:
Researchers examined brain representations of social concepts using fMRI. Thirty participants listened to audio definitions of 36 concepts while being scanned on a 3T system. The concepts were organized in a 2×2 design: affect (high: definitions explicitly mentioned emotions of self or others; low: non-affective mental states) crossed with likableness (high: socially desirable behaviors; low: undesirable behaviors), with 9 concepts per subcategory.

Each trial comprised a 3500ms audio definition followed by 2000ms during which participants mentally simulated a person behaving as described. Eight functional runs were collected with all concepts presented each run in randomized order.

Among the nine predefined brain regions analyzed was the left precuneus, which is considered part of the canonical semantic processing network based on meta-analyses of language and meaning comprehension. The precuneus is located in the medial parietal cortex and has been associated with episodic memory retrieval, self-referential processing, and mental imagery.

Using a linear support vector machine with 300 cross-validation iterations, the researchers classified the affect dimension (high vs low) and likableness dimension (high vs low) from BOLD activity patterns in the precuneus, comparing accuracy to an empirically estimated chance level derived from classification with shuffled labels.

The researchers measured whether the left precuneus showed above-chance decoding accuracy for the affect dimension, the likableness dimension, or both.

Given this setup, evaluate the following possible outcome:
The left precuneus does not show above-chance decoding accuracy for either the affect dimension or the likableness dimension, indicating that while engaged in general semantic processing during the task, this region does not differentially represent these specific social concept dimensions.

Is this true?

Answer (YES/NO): NO